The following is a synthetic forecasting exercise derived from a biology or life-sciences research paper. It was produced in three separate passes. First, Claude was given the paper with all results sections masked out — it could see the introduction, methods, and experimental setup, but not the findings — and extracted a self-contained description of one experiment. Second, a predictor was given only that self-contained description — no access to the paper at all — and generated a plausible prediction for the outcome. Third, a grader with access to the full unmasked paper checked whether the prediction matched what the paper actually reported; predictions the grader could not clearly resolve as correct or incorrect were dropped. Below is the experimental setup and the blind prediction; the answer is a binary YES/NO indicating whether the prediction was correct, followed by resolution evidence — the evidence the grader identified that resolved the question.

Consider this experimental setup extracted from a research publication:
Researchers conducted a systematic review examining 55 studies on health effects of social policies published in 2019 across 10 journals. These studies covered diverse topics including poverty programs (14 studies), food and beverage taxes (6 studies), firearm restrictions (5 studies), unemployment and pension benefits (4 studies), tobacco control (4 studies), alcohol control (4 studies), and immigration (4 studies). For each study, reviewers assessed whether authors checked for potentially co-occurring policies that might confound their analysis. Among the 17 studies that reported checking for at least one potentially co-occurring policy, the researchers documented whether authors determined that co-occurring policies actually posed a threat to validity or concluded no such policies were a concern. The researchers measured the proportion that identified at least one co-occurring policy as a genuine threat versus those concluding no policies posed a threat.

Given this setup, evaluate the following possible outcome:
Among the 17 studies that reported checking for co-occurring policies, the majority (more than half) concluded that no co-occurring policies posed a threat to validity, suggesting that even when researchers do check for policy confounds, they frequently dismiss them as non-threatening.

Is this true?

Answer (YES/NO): NO